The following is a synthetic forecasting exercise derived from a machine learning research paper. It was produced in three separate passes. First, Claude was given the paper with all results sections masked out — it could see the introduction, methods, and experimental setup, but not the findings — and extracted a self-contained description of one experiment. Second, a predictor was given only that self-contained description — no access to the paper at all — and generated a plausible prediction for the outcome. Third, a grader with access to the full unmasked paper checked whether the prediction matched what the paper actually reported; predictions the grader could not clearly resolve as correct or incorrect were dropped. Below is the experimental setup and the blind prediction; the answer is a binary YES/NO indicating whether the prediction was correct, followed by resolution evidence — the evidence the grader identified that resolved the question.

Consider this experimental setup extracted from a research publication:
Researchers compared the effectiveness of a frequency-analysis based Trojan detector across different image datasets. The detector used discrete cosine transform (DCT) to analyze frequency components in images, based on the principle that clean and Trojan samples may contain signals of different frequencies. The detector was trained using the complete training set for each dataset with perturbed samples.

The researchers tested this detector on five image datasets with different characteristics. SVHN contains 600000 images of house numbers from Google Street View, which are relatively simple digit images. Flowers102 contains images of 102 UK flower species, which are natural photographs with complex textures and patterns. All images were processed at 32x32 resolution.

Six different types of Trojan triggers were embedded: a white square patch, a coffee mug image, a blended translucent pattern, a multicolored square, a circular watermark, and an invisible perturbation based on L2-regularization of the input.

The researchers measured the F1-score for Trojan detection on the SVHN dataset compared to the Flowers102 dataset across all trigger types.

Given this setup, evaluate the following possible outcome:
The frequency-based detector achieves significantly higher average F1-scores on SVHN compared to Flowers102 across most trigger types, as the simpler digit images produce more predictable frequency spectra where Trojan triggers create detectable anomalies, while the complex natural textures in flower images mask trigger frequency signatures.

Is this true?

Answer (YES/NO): YES